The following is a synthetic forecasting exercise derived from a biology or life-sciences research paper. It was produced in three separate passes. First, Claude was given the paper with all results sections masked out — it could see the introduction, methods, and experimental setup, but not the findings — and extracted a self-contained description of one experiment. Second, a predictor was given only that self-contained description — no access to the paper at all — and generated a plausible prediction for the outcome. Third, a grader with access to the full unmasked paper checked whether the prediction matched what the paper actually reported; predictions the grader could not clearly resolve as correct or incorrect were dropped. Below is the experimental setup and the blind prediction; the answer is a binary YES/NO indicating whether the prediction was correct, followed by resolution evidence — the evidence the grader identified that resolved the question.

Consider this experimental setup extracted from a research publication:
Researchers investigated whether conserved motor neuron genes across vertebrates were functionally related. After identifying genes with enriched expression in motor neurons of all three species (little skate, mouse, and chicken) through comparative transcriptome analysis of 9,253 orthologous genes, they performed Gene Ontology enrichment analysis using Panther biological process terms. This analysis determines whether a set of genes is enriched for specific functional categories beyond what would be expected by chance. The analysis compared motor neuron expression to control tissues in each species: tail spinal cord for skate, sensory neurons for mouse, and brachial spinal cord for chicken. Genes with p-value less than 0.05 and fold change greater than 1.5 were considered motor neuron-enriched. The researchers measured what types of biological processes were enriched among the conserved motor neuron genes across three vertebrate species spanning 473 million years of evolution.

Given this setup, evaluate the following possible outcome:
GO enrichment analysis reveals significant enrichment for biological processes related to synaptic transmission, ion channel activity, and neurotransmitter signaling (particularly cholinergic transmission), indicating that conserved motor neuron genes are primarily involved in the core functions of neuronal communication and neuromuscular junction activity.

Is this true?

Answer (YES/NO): NO